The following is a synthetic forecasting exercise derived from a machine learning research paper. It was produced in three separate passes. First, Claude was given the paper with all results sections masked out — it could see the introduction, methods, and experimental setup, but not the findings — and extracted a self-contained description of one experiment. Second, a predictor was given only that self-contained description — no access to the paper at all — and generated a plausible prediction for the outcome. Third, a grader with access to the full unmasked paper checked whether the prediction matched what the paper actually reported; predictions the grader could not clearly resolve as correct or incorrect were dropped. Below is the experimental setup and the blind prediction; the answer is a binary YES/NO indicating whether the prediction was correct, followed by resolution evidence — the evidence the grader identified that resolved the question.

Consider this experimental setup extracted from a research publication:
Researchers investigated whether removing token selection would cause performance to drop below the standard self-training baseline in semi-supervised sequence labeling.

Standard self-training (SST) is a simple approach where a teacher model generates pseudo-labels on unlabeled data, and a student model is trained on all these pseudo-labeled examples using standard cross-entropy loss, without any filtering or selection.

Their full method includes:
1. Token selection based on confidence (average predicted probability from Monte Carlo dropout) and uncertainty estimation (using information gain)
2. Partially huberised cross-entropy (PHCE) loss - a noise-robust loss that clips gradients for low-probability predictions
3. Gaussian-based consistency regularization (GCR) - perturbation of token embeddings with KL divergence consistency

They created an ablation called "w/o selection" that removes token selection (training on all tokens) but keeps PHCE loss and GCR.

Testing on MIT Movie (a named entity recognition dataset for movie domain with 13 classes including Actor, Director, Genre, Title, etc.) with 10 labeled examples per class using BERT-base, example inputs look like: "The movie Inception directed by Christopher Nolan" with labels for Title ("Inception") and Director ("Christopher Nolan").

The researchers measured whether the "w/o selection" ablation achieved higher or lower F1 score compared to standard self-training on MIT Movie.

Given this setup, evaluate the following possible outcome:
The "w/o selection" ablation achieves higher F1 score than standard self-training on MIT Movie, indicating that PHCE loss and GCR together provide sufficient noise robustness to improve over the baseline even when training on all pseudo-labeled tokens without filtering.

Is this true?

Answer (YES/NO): NO